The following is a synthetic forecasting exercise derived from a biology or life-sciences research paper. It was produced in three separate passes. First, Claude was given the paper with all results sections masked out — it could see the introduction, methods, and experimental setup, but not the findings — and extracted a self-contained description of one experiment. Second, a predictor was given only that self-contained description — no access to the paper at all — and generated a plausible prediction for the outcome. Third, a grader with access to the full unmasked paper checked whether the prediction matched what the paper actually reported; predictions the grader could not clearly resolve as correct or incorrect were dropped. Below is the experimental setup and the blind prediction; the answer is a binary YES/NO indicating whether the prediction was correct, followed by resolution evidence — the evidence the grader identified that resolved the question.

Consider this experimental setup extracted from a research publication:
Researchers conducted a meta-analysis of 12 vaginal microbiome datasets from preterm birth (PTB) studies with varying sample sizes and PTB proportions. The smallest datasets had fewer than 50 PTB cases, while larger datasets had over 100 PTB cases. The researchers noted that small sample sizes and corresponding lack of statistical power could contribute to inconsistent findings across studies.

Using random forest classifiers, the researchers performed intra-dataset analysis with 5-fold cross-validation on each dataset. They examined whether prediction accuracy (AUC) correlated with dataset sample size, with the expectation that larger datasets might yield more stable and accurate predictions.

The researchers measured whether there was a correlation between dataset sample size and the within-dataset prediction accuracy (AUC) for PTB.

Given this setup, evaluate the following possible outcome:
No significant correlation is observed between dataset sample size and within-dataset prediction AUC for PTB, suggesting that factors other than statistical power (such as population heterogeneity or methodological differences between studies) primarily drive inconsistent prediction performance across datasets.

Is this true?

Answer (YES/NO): YES